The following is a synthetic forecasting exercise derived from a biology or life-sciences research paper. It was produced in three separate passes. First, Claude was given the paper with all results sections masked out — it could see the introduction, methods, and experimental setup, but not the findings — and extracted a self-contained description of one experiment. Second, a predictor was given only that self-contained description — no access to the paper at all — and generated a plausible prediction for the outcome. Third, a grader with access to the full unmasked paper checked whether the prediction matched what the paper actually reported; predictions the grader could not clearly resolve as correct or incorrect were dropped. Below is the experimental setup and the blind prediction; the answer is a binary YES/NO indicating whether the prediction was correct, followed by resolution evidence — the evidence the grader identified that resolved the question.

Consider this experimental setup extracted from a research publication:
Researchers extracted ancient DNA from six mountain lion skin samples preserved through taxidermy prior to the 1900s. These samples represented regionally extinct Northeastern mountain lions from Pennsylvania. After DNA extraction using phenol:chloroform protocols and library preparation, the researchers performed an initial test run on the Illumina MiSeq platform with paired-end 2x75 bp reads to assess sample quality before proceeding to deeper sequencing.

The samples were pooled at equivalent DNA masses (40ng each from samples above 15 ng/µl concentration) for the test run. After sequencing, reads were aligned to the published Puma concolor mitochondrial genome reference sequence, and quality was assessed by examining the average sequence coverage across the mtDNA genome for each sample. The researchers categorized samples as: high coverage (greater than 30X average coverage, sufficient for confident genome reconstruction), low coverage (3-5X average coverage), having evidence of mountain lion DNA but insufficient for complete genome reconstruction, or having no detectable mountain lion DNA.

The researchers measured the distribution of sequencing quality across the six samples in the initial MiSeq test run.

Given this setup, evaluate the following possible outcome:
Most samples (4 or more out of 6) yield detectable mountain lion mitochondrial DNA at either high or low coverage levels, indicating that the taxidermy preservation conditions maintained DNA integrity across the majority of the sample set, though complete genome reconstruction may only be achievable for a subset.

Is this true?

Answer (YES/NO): NO